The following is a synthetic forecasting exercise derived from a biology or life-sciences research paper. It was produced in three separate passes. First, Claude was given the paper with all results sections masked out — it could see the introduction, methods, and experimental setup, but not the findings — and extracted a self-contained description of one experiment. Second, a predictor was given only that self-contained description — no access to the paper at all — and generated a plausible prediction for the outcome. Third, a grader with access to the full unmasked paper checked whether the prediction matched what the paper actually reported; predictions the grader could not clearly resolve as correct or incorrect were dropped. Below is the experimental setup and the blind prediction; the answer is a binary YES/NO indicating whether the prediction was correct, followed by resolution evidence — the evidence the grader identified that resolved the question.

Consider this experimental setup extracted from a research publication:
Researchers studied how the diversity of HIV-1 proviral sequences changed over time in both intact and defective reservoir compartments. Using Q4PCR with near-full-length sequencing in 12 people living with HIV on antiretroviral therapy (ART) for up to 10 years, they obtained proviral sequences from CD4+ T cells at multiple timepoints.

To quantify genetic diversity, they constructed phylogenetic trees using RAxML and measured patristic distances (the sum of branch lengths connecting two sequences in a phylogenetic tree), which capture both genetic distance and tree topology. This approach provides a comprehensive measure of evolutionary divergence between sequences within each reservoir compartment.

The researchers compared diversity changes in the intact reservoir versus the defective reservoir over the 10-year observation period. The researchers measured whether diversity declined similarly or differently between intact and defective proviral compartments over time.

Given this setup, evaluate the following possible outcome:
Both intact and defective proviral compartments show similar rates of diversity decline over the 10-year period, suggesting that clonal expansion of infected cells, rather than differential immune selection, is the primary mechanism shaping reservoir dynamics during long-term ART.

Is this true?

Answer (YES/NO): NO